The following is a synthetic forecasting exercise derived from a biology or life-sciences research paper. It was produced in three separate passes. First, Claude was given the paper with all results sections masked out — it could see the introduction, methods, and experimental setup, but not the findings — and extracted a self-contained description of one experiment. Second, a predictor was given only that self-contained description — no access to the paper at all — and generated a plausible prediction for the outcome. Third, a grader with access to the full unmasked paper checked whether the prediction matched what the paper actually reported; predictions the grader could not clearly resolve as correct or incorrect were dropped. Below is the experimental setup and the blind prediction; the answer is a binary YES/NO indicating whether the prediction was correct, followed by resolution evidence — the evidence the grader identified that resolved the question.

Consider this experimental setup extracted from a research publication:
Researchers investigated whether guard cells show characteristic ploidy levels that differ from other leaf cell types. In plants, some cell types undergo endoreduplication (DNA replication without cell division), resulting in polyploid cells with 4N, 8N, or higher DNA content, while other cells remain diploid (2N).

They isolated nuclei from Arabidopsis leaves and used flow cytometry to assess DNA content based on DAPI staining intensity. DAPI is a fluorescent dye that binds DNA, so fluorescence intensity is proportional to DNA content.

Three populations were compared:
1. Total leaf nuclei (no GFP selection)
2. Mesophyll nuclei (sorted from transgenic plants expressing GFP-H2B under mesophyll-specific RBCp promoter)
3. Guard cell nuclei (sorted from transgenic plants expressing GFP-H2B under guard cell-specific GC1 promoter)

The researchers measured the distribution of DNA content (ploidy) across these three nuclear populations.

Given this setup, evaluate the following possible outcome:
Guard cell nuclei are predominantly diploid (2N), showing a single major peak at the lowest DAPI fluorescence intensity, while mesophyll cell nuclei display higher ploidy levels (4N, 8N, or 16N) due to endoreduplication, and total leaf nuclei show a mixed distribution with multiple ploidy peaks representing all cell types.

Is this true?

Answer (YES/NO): YES